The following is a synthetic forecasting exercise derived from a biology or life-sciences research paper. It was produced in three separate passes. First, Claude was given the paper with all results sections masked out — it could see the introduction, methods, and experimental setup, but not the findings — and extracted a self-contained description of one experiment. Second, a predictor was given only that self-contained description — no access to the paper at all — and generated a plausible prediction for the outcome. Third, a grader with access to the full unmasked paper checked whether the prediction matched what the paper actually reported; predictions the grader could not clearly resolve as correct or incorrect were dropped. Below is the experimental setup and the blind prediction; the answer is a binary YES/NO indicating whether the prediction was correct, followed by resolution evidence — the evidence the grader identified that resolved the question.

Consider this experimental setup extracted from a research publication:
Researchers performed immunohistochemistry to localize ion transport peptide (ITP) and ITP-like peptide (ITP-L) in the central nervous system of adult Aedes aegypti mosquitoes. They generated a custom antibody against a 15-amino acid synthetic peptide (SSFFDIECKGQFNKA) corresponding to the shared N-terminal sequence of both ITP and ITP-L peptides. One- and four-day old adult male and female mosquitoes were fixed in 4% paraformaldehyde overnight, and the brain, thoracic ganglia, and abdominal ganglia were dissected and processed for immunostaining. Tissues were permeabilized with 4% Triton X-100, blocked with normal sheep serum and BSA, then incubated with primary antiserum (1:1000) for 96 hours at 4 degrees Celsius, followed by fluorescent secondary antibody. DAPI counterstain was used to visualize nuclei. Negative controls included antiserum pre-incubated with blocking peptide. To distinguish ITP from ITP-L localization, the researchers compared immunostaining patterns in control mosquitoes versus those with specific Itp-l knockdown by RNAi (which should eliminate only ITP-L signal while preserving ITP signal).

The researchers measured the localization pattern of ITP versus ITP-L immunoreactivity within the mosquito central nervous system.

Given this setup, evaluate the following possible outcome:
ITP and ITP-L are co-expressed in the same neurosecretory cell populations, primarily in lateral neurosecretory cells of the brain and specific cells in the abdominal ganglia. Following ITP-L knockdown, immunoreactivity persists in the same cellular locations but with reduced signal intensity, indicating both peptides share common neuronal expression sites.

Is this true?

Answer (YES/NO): NO